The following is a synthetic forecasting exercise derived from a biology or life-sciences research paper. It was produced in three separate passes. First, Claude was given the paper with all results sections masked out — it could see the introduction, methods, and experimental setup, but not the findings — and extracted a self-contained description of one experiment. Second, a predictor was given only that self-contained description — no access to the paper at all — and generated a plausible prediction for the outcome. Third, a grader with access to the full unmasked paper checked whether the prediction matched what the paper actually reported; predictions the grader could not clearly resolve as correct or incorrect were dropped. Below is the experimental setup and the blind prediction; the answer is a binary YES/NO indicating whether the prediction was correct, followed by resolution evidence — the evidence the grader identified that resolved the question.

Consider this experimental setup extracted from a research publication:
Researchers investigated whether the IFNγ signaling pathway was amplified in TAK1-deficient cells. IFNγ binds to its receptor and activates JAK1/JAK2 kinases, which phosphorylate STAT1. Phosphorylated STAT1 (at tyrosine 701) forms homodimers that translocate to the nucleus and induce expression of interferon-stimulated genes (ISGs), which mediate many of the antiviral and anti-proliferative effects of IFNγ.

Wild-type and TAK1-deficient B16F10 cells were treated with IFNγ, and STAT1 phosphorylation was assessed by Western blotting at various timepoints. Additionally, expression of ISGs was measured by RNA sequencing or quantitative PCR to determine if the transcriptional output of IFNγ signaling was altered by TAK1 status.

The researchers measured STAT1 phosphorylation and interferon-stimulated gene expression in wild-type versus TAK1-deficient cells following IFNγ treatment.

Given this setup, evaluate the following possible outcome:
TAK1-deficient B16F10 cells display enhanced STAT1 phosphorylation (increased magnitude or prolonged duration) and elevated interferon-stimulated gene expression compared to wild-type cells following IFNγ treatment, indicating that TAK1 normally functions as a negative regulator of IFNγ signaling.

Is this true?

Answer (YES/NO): NO